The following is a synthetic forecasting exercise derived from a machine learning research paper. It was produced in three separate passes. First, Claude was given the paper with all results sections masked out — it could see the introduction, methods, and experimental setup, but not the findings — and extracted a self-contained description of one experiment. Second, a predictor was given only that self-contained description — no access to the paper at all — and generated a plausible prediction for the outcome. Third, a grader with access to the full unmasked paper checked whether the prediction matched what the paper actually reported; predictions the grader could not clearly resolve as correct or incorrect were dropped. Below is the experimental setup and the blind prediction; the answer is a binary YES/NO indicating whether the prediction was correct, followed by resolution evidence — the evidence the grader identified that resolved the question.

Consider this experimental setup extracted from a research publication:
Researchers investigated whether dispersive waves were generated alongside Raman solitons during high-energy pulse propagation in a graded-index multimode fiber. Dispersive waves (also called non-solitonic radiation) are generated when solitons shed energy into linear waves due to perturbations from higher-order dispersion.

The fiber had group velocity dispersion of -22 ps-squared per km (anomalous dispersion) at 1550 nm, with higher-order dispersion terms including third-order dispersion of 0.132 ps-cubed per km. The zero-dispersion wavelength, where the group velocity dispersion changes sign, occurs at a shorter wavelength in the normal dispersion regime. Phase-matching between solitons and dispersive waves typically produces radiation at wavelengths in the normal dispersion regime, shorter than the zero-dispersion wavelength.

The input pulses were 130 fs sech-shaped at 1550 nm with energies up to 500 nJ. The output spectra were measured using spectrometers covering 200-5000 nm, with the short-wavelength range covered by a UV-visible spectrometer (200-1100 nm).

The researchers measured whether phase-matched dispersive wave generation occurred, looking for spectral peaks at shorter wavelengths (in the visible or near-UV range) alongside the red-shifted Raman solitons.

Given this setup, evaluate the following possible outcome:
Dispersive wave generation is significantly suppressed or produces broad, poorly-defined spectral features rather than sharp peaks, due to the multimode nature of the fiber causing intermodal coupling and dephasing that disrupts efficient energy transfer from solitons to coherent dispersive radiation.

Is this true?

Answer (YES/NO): NO